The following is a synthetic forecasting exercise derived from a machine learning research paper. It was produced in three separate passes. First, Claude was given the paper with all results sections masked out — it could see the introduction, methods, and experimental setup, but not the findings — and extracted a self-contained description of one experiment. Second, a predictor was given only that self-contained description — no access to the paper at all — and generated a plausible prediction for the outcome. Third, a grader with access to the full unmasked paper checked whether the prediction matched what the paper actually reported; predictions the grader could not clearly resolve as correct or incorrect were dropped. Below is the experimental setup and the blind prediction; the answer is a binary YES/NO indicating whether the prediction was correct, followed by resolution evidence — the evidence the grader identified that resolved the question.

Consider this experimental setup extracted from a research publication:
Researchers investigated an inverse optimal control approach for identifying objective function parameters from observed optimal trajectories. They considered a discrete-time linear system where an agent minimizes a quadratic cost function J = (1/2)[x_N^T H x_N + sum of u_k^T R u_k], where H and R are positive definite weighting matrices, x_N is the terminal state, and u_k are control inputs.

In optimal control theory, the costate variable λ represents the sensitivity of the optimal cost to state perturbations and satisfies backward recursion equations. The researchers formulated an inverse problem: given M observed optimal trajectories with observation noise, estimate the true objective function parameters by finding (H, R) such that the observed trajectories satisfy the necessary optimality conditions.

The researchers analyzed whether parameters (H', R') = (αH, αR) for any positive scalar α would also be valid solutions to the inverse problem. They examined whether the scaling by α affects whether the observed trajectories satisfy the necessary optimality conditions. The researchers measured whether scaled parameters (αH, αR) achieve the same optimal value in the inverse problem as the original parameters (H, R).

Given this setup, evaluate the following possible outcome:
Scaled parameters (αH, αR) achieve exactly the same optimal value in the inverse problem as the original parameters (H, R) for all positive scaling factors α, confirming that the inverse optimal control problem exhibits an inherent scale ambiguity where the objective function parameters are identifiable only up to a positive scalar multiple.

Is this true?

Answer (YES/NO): YES